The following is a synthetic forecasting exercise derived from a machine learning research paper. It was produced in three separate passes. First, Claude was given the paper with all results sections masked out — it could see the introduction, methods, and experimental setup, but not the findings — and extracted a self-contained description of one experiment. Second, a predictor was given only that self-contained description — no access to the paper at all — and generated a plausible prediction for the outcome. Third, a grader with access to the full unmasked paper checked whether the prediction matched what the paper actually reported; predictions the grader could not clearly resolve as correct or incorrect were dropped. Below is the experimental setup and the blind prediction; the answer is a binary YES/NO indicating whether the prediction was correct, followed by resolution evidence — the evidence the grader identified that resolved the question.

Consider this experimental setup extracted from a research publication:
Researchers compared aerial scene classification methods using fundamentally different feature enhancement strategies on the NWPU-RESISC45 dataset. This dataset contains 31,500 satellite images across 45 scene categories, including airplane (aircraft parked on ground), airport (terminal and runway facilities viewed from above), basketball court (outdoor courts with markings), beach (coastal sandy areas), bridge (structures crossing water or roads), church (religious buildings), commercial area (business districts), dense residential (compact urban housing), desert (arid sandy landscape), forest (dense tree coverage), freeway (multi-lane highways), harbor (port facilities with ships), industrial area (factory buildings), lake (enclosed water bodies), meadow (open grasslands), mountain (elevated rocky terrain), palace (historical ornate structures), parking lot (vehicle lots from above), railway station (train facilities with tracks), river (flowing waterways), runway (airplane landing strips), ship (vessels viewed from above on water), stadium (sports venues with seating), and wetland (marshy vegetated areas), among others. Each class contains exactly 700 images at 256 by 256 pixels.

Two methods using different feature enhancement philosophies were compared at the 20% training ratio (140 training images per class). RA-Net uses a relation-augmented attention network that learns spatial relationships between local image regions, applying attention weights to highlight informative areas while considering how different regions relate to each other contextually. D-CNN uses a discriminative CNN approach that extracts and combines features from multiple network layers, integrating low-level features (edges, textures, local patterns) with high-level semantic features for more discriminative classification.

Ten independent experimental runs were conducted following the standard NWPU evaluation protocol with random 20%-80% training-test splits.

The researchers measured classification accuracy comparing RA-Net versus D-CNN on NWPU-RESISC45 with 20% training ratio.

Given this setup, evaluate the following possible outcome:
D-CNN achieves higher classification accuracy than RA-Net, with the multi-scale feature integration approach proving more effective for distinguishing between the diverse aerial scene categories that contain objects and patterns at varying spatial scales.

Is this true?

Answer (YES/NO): YES